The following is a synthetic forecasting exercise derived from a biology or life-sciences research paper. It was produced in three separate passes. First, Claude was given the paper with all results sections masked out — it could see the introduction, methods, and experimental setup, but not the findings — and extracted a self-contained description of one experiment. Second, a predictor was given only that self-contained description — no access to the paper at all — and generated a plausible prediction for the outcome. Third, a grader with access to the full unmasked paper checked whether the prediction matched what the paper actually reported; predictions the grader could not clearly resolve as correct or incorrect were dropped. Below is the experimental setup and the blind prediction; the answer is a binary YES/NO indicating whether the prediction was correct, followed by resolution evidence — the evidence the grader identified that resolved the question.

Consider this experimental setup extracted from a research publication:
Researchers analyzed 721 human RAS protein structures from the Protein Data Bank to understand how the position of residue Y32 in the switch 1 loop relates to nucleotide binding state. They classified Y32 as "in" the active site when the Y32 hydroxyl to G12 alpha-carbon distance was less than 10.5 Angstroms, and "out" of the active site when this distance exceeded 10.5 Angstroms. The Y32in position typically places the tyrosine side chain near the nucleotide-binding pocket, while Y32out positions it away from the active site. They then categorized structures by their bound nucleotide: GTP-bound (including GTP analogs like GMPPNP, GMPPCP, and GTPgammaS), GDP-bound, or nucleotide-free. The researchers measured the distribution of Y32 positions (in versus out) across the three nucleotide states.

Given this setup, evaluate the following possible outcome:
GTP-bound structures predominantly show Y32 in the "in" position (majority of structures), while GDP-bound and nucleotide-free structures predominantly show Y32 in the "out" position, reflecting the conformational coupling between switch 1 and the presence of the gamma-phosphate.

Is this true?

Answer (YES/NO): YES